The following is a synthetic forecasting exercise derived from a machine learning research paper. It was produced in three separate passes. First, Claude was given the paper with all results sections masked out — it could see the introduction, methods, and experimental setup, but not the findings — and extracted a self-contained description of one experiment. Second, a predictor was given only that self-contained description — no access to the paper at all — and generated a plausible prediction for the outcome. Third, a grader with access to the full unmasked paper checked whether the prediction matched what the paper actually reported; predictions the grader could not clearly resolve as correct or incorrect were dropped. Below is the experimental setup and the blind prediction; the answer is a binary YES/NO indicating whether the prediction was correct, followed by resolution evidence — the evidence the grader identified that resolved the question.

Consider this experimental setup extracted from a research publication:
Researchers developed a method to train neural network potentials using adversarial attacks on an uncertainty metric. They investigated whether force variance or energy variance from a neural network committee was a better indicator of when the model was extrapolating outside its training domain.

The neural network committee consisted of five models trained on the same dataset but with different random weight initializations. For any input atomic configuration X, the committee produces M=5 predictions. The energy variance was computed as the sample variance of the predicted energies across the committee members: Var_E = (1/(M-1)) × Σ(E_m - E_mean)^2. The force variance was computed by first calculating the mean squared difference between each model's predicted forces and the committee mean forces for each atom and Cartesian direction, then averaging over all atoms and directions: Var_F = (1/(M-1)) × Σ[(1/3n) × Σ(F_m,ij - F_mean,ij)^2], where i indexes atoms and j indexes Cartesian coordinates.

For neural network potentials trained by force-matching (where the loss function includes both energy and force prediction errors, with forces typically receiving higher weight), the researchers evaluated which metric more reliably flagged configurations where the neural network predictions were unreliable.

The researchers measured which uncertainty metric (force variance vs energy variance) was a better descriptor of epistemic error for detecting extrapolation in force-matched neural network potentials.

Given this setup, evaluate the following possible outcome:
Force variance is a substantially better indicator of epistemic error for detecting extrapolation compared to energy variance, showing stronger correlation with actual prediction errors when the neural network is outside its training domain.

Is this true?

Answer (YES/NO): YES